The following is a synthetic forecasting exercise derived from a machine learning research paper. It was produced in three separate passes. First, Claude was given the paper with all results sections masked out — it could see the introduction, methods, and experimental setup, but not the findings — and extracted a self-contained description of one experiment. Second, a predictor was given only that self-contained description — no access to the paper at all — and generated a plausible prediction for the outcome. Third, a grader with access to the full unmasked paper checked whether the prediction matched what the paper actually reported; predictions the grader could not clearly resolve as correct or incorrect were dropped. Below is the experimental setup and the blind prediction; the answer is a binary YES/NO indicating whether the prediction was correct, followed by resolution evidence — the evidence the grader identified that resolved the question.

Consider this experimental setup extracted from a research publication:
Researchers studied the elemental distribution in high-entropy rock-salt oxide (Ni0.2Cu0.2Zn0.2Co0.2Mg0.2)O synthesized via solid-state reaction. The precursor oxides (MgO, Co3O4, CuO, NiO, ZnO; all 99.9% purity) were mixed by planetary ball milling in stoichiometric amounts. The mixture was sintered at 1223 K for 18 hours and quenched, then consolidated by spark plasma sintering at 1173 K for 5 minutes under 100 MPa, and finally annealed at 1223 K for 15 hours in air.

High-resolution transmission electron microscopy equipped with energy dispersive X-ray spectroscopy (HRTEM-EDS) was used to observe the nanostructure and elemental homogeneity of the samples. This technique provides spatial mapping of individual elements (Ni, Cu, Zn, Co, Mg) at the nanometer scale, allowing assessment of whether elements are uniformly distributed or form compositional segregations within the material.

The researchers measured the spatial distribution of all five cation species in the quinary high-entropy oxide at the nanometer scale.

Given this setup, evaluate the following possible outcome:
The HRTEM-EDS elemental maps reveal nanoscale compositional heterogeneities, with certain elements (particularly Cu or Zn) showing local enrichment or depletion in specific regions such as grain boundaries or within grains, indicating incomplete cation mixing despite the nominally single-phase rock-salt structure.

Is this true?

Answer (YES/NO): NO